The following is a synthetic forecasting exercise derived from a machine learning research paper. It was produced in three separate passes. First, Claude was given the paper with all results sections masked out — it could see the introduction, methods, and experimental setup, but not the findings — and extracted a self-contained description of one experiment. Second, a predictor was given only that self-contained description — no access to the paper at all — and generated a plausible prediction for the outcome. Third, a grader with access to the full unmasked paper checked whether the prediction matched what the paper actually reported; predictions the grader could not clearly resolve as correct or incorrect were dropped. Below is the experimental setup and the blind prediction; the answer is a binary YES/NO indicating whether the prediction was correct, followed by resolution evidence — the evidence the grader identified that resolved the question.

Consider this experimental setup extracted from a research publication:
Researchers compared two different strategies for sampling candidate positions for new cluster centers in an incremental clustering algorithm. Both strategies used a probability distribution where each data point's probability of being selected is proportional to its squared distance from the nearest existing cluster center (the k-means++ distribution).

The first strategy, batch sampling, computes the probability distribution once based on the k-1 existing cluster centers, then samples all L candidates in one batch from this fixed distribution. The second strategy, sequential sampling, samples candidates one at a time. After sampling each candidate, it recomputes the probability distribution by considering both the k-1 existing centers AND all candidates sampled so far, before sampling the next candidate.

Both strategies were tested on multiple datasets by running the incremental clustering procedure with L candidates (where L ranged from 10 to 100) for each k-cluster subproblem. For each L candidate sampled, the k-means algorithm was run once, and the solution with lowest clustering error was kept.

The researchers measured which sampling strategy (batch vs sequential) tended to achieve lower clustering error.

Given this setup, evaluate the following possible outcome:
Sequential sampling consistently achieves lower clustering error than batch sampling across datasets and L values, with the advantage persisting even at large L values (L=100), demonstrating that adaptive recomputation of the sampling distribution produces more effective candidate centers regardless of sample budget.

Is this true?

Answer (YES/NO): NO